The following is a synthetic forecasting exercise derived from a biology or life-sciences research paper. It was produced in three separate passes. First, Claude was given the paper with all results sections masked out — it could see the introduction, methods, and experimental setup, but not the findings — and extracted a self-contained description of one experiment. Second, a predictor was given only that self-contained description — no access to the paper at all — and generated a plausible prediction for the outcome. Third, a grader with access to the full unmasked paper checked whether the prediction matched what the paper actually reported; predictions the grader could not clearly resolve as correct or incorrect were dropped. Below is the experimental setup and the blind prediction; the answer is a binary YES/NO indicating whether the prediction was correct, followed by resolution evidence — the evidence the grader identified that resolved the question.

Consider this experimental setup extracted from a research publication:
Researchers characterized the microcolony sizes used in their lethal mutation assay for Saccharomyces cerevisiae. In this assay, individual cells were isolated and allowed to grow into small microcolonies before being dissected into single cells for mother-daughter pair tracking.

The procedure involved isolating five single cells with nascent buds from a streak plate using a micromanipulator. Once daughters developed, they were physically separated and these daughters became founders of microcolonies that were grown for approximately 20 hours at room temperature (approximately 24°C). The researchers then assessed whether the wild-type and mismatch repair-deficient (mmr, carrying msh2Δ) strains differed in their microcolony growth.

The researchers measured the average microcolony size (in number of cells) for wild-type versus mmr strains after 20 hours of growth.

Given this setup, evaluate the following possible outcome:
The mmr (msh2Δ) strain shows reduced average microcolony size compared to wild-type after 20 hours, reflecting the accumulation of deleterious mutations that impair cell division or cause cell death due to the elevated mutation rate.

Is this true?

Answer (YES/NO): NO